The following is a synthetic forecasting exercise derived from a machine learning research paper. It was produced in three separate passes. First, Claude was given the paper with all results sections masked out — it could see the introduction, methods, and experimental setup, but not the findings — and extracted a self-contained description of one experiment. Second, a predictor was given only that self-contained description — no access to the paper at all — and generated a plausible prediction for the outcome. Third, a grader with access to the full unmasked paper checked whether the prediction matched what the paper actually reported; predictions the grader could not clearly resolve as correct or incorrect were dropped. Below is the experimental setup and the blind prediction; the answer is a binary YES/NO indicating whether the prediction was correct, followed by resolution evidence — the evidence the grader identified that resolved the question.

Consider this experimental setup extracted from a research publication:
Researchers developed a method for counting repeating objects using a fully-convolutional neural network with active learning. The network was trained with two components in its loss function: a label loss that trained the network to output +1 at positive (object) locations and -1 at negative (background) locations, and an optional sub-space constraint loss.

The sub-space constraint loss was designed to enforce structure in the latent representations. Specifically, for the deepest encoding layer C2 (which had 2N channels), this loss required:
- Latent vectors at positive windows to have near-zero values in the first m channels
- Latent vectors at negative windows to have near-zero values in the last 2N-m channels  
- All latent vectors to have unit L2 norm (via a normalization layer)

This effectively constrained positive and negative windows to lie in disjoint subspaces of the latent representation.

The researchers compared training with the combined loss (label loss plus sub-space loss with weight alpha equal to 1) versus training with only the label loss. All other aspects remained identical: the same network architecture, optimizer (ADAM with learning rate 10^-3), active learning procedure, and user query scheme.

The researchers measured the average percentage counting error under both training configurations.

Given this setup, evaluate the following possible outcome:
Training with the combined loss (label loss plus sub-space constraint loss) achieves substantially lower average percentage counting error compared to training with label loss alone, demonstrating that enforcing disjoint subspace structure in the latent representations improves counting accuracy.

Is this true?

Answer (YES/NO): YES